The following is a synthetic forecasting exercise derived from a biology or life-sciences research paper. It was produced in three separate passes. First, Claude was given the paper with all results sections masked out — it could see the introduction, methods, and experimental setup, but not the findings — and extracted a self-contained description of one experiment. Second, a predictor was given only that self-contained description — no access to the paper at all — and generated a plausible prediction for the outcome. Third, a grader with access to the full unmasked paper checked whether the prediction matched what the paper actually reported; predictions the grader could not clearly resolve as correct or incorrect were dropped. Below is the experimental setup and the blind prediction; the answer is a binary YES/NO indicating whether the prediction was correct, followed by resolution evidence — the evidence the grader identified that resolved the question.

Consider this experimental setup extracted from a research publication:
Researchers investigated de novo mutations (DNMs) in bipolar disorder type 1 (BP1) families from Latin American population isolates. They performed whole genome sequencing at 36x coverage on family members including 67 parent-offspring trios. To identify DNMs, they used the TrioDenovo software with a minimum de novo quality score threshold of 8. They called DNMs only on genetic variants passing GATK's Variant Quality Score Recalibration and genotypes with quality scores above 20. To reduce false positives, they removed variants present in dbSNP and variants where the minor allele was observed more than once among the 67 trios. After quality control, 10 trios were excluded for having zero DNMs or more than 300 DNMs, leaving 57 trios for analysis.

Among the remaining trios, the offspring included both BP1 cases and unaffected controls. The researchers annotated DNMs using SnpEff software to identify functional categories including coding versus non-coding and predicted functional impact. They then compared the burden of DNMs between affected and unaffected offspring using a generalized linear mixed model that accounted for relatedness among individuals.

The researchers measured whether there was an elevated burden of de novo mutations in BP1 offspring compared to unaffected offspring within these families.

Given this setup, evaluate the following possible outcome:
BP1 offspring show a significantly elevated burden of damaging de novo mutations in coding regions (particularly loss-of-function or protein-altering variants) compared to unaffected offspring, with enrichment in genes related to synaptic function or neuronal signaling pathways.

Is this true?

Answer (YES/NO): NO